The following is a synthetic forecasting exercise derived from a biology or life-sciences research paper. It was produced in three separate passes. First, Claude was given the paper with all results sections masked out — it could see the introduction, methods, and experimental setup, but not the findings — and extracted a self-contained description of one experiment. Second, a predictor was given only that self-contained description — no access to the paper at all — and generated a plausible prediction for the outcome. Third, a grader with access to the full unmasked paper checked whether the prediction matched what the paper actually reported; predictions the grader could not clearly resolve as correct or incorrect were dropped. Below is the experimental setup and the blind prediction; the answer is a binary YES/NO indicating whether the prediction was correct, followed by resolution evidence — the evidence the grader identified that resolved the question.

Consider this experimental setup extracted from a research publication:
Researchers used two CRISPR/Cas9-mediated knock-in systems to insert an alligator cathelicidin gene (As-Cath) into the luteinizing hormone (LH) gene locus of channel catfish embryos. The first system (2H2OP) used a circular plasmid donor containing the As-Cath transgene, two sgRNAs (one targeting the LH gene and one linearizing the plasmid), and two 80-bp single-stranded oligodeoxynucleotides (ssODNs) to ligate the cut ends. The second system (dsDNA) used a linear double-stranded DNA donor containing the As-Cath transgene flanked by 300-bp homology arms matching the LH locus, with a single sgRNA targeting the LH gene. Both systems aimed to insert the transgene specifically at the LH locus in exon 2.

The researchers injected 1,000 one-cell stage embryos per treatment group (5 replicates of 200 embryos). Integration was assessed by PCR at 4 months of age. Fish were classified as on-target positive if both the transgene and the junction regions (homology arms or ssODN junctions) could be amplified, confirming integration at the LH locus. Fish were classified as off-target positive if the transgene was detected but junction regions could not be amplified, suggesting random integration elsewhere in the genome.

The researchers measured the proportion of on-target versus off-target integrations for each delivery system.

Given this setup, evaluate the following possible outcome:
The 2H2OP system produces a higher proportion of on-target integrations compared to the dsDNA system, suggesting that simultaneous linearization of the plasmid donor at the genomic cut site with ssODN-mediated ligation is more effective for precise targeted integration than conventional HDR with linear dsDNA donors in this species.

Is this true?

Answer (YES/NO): NO